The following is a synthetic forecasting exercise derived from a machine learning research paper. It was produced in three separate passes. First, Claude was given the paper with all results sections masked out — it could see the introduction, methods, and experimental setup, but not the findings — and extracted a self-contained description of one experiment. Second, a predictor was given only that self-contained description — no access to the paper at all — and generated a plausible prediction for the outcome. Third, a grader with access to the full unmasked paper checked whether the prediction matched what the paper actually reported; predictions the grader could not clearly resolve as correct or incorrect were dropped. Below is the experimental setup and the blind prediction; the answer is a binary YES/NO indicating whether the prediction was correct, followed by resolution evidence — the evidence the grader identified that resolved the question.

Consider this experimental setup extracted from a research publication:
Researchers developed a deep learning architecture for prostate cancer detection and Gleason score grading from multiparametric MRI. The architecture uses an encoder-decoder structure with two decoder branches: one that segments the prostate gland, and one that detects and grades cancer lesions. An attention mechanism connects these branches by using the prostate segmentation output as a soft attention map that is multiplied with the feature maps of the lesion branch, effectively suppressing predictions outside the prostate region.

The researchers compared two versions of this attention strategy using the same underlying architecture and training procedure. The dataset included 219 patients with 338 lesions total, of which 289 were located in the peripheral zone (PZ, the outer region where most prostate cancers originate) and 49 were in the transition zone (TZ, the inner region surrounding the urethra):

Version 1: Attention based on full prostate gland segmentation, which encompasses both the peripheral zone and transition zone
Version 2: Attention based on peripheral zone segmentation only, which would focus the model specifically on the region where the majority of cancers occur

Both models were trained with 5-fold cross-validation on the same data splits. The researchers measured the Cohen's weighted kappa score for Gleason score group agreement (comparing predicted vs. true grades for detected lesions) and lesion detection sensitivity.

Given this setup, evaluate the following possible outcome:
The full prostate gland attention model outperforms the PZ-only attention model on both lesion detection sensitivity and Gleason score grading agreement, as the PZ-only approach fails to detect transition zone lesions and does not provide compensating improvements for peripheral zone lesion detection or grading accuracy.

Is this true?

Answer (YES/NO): NO